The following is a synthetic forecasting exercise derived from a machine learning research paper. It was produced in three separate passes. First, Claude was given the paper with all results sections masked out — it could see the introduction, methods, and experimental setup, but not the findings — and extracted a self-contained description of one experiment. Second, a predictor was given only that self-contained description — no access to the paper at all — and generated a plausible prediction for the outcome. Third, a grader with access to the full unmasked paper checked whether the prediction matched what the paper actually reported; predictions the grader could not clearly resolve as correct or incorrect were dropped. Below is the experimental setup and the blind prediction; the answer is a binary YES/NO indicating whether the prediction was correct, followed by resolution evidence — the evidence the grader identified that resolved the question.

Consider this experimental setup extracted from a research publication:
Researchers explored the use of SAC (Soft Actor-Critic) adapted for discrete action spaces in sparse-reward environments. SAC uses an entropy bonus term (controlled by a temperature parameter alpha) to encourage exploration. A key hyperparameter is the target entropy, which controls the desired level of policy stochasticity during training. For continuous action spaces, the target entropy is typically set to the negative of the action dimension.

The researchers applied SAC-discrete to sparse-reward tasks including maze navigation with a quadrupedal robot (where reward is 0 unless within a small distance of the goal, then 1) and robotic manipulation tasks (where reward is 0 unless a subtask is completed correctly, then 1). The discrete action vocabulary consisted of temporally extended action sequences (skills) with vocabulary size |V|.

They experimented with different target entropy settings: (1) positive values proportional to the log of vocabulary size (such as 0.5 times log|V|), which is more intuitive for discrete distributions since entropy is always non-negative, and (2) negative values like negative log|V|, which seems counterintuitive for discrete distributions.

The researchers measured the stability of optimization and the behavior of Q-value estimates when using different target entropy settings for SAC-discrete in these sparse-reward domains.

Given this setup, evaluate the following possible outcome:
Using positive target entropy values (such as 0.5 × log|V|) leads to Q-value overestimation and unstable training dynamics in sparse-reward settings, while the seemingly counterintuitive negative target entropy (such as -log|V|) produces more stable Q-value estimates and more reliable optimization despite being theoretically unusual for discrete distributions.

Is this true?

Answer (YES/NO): YES